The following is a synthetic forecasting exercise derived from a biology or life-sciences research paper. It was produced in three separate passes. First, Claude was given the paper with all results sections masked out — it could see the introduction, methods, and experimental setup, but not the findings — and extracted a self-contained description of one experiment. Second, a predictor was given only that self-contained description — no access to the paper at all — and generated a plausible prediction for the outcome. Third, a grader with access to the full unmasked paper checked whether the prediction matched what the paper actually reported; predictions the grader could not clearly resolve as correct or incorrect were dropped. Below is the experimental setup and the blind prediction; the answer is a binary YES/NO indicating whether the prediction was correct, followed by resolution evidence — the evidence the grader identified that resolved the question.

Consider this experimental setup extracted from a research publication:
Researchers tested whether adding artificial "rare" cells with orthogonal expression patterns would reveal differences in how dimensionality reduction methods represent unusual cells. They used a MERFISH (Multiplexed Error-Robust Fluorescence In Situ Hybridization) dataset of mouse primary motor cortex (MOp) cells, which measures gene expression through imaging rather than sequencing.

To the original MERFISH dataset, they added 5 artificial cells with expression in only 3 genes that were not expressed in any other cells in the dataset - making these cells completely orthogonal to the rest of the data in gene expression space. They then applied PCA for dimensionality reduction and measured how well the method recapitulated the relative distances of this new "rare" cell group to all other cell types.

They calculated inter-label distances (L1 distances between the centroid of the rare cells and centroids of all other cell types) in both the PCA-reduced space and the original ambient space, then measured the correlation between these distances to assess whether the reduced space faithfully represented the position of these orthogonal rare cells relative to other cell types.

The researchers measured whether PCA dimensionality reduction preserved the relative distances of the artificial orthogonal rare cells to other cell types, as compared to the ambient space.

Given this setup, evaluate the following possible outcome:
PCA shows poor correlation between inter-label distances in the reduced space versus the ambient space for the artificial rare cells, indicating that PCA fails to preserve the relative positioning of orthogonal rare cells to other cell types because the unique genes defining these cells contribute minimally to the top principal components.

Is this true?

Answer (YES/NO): YES